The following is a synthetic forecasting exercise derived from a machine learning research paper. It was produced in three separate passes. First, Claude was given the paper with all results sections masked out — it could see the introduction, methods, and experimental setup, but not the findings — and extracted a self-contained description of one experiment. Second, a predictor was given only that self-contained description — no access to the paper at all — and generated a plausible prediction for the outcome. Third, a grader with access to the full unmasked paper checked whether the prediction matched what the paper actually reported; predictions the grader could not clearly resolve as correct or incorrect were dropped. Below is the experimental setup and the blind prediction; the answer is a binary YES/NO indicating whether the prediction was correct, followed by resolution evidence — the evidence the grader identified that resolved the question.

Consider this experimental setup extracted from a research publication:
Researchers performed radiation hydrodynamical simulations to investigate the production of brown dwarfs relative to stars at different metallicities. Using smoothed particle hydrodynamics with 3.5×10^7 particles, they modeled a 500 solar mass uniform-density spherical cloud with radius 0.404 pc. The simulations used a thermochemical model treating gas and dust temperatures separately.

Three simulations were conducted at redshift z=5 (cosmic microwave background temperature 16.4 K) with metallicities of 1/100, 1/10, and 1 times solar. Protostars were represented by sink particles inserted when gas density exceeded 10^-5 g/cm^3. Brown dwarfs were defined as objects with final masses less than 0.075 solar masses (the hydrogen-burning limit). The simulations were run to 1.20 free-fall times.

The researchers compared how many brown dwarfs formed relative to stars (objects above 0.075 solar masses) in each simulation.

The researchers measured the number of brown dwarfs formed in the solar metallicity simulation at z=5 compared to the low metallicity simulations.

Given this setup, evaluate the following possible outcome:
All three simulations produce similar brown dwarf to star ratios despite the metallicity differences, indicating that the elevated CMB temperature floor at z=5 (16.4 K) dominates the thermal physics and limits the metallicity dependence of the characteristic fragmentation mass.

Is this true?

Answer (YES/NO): NO